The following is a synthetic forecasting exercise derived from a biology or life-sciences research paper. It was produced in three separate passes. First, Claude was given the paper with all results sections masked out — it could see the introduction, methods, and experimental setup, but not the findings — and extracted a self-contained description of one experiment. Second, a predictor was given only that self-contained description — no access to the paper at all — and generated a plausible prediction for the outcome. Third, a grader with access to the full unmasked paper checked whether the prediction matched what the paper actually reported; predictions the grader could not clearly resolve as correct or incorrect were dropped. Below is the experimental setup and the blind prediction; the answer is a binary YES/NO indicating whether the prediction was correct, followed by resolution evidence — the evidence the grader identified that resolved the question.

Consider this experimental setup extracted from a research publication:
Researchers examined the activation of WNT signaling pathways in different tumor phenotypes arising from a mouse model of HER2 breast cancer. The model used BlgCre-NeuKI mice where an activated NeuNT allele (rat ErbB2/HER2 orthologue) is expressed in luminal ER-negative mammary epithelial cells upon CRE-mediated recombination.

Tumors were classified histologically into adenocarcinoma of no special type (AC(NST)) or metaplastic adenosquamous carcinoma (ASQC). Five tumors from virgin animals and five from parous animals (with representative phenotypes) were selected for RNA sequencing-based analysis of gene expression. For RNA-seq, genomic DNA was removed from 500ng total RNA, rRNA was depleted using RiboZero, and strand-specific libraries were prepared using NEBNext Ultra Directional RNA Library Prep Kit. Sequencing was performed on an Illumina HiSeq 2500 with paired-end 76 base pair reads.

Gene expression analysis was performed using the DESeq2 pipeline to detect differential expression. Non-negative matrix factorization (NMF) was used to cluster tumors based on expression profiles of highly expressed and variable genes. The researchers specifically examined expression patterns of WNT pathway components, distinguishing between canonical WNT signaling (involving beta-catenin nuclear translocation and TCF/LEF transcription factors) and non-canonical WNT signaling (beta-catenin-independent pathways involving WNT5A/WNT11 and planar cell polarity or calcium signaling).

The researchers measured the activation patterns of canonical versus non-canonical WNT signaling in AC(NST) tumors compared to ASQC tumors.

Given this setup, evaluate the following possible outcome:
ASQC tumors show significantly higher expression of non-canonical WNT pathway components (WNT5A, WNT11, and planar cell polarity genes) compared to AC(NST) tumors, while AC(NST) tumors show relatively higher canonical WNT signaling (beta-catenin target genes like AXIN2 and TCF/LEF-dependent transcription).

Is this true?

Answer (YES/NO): NO